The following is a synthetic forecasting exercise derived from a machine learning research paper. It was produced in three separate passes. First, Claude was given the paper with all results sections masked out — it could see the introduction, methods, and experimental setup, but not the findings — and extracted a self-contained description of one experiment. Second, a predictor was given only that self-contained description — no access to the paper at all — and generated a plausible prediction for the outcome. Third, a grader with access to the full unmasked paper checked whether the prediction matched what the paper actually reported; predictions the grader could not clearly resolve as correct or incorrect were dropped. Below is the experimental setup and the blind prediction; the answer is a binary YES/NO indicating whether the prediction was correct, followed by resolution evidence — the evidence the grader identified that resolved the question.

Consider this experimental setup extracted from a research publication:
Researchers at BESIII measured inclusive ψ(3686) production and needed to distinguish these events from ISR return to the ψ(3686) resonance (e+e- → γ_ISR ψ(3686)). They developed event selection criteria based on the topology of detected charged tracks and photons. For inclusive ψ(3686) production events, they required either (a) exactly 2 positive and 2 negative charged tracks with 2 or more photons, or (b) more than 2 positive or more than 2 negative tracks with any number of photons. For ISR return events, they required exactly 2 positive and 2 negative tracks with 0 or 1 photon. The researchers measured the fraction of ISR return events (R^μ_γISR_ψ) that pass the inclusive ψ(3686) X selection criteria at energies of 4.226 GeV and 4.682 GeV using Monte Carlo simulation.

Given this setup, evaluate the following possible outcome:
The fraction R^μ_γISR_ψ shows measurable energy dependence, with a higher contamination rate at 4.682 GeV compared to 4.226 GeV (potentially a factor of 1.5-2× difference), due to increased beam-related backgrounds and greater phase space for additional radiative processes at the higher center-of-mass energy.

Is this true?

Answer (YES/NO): NO